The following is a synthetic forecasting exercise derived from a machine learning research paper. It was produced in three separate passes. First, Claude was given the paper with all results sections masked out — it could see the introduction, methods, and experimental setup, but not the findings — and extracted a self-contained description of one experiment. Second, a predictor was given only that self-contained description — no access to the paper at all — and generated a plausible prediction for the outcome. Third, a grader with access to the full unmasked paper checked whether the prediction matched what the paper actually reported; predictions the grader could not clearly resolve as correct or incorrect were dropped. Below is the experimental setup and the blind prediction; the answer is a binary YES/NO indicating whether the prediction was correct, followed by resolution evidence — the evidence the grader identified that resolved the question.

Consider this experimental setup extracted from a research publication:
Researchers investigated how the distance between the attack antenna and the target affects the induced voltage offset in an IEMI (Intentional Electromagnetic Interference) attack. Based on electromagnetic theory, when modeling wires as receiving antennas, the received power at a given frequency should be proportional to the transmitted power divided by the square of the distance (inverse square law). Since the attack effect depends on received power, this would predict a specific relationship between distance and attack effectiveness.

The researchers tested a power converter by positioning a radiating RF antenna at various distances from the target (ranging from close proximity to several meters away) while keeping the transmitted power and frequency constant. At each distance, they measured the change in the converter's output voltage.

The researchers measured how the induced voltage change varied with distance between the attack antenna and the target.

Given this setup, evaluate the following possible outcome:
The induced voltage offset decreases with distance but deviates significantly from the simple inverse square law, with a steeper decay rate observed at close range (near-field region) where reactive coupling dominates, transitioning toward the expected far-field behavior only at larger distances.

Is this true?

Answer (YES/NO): NO